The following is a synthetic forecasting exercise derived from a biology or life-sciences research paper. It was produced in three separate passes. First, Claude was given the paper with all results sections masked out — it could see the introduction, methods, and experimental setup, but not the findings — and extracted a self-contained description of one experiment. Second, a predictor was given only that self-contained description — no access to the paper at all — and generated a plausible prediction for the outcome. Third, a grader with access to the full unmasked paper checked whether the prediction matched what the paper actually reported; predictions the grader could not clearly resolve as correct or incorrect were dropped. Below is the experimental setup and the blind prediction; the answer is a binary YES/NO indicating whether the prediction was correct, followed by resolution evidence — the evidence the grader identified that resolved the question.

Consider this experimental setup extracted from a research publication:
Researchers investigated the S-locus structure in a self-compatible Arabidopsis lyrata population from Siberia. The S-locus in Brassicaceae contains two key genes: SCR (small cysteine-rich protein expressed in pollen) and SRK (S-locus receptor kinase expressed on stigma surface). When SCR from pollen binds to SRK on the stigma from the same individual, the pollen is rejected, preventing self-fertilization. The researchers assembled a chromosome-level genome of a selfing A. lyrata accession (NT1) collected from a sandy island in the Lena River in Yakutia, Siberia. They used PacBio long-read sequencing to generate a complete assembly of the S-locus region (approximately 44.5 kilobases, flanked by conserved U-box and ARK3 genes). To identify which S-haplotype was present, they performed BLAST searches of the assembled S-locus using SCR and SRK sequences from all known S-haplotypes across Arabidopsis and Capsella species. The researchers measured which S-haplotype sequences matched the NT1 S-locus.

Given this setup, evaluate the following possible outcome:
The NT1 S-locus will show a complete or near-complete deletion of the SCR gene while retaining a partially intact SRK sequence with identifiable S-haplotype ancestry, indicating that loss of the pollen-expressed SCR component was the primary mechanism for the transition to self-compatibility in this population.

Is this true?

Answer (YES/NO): NO